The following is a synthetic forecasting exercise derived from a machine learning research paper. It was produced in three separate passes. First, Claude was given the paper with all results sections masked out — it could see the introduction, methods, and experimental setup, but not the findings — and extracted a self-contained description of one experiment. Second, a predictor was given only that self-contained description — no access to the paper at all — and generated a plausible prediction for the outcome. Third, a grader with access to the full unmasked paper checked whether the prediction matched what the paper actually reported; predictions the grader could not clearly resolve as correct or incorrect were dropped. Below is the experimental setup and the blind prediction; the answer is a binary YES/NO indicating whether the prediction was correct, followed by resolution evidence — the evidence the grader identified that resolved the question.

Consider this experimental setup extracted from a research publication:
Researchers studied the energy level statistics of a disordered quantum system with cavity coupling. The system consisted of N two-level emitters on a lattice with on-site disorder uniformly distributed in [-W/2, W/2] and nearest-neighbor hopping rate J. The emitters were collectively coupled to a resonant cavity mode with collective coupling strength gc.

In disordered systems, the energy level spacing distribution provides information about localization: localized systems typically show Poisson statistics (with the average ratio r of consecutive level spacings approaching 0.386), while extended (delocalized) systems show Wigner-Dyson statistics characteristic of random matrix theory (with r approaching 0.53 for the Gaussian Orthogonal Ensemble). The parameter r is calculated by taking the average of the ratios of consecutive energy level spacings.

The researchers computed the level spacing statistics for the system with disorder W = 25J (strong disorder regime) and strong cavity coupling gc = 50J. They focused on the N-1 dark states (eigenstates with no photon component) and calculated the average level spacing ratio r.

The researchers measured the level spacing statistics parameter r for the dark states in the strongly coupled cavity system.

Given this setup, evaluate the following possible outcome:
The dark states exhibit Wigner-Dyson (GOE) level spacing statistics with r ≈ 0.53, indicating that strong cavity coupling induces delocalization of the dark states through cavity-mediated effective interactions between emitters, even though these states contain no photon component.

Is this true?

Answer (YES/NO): NO